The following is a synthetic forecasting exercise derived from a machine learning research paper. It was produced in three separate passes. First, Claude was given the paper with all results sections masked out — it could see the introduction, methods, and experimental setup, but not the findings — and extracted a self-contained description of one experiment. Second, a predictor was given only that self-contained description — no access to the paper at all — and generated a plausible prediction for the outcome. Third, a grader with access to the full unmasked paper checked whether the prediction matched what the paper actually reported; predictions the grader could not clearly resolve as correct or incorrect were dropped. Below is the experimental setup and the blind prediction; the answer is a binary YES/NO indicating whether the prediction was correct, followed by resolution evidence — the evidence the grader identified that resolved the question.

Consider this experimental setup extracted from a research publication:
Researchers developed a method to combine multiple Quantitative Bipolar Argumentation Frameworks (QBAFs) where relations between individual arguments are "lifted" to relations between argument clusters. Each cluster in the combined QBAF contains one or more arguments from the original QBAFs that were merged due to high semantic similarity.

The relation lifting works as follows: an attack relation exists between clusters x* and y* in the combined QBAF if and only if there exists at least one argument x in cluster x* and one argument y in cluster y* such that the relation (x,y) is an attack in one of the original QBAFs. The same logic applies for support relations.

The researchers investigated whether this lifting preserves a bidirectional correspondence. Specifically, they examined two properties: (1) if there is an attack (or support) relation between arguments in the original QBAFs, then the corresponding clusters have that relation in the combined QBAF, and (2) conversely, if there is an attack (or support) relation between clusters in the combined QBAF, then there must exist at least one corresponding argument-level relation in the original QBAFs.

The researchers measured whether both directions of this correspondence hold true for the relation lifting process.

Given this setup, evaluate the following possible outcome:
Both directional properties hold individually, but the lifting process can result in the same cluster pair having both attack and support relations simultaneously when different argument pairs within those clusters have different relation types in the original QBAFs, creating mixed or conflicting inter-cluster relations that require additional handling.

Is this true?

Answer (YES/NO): NO